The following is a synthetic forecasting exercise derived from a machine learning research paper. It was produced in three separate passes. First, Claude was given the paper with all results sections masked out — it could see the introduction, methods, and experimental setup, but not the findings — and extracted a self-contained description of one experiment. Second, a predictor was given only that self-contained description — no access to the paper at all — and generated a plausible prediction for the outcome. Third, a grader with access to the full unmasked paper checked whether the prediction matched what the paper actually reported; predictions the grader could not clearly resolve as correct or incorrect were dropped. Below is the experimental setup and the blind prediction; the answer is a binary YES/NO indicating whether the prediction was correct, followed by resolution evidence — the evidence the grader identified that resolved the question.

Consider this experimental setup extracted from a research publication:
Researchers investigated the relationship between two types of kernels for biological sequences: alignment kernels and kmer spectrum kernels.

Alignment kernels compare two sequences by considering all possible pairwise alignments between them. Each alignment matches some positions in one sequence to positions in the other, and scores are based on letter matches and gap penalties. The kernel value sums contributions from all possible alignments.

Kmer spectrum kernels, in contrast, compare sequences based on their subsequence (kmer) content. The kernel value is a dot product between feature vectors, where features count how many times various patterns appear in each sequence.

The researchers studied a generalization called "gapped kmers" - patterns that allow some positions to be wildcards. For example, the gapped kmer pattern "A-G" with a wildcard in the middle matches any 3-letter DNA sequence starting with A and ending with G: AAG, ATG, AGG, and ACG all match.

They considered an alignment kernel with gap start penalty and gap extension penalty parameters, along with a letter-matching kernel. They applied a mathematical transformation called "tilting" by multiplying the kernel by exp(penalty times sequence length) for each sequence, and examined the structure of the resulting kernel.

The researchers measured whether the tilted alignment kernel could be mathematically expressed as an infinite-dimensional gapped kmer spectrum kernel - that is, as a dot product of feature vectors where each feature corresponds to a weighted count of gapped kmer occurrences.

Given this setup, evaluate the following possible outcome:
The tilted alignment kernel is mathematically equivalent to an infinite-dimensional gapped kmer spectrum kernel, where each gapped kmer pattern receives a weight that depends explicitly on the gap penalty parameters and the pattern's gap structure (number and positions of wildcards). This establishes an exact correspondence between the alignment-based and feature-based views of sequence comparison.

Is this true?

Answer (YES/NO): NO